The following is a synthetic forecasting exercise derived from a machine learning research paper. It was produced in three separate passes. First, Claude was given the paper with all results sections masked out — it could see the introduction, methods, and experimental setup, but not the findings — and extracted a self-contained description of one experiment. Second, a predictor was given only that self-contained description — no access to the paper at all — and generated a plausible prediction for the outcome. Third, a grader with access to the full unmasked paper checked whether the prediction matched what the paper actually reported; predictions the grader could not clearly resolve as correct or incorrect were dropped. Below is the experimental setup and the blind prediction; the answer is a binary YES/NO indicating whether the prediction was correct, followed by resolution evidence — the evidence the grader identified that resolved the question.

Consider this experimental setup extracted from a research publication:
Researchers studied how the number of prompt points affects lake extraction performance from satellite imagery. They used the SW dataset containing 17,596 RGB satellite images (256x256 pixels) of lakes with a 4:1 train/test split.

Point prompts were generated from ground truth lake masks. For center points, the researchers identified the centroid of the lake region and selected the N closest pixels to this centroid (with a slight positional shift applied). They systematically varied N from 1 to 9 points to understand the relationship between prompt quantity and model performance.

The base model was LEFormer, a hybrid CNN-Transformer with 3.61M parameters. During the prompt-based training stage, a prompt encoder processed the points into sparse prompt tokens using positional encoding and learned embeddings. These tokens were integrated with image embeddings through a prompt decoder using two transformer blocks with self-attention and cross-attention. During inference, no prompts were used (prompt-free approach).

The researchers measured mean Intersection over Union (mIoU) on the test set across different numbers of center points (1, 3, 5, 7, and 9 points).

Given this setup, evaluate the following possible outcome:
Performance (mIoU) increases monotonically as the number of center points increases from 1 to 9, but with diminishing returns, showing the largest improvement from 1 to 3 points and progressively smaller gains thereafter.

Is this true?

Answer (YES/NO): NO